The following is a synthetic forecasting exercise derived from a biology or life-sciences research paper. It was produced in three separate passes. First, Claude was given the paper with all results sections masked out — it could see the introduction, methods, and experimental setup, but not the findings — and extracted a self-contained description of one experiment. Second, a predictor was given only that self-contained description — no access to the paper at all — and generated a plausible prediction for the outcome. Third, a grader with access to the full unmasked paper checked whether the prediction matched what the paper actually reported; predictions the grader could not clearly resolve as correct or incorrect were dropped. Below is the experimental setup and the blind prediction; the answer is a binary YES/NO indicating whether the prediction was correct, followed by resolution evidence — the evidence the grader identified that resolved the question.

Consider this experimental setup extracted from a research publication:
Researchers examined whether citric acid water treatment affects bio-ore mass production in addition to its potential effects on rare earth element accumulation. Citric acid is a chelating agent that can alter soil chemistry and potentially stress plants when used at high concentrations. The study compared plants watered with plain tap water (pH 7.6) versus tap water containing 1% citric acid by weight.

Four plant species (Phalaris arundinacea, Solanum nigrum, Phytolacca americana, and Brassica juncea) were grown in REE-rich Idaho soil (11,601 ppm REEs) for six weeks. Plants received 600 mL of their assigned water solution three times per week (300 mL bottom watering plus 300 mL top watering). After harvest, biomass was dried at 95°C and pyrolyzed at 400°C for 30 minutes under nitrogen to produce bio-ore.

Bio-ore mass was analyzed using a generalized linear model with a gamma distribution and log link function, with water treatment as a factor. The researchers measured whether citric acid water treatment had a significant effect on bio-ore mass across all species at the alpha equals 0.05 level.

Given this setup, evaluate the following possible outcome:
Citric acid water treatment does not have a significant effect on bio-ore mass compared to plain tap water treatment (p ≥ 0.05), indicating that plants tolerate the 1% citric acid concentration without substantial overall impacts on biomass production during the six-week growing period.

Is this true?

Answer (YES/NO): NO